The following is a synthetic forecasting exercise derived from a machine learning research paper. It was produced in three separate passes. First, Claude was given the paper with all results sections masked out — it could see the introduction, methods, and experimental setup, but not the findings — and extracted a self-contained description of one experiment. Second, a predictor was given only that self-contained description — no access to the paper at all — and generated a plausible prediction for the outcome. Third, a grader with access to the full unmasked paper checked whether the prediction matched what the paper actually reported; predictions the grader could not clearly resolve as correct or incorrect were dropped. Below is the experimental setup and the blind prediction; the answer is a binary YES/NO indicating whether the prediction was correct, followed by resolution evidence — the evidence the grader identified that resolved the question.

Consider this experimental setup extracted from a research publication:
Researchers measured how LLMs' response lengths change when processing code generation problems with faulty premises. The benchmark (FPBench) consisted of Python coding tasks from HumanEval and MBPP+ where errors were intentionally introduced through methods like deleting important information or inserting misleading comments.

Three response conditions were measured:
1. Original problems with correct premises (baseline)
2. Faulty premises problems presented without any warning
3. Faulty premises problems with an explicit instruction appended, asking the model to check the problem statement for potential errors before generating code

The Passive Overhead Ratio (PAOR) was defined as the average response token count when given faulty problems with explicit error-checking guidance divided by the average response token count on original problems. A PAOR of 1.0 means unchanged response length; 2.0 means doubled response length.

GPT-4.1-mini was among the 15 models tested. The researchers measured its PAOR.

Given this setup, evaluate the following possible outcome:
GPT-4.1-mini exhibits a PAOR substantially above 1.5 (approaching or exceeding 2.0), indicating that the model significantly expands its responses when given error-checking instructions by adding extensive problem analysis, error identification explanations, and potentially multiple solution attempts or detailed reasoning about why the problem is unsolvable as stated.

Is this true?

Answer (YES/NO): YES